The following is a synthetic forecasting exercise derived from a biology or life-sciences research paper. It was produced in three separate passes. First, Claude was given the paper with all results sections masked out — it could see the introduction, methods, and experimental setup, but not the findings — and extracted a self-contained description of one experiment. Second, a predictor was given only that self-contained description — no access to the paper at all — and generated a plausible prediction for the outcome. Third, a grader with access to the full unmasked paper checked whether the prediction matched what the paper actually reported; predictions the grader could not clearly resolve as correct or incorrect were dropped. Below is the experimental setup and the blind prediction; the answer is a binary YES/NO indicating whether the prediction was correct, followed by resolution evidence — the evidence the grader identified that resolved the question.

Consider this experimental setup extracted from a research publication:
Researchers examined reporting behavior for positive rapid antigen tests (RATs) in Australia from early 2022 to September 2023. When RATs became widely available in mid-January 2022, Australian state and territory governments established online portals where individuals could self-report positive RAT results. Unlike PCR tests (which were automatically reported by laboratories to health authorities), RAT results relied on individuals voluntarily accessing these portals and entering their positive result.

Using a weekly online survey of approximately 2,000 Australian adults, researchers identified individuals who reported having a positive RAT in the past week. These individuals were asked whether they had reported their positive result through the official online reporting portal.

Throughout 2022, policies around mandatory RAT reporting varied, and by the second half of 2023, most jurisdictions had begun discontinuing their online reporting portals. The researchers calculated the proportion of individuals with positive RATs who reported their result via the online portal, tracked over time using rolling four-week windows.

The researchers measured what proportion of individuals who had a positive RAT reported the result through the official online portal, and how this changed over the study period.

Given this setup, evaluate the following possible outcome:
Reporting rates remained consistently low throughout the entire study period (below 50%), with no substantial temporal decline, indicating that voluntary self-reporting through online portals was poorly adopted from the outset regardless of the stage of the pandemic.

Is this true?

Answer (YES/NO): NO